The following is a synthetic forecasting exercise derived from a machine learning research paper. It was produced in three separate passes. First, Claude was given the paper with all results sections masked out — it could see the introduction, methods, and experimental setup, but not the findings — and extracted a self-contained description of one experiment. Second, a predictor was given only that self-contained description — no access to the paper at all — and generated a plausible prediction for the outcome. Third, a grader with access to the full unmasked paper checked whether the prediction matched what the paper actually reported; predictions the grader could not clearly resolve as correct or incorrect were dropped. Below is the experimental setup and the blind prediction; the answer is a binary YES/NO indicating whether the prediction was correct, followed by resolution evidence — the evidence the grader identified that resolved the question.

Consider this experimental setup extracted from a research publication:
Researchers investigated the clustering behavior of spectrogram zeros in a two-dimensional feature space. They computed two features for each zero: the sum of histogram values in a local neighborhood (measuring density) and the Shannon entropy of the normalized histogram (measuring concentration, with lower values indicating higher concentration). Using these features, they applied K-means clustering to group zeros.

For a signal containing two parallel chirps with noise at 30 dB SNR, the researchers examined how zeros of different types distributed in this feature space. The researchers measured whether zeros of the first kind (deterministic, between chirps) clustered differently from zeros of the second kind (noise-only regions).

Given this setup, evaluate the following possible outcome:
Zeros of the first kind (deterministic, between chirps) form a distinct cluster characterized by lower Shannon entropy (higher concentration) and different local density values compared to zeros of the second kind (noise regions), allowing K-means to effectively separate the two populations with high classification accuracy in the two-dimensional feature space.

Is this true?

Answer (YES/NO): YES